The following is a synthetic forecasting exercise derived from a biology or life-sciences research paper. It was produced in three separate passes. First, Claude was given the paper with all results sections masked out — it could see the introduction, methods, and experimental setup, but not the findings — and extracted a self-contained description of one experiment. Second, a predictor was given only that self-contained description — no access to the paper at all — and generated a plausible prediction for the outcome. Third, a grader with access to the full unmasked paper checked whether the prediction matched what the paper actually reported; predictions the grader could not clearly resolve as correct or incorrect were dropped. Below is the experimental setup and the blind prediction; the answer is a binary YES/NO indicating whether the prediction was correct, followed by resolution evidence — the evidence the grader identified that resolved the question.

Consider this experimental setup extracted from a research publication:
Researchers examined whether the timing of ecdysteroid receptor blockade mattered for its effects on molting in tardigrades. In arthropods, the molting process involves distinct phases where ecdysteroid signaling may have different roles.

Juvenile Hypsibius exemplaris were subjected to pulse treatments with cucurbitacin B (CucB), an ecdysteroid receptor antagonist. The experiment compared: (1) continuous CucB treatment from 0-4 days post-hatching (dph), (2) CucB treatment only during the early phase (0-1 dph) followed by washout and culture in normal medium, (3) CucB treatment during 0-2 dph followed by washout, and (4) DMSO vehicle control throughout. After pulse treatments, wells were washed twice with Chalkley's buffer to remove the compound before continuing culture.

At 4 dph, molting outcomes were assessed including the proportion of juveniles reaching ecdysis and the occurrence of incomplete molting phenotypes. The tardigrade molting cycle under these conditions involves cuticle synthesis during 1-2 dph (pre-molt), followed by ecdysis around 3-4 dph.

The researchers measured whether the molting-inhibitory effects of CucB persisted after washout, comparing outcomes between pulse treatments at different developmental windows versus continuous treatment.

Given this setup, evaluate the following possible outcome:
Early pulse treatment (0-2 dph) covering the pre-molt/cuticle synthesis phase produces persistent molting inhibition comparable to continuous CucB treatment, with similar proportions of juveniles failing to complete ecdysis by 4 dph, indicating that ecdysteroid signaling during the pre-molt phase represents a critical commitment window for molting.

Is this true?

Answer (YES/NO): NO